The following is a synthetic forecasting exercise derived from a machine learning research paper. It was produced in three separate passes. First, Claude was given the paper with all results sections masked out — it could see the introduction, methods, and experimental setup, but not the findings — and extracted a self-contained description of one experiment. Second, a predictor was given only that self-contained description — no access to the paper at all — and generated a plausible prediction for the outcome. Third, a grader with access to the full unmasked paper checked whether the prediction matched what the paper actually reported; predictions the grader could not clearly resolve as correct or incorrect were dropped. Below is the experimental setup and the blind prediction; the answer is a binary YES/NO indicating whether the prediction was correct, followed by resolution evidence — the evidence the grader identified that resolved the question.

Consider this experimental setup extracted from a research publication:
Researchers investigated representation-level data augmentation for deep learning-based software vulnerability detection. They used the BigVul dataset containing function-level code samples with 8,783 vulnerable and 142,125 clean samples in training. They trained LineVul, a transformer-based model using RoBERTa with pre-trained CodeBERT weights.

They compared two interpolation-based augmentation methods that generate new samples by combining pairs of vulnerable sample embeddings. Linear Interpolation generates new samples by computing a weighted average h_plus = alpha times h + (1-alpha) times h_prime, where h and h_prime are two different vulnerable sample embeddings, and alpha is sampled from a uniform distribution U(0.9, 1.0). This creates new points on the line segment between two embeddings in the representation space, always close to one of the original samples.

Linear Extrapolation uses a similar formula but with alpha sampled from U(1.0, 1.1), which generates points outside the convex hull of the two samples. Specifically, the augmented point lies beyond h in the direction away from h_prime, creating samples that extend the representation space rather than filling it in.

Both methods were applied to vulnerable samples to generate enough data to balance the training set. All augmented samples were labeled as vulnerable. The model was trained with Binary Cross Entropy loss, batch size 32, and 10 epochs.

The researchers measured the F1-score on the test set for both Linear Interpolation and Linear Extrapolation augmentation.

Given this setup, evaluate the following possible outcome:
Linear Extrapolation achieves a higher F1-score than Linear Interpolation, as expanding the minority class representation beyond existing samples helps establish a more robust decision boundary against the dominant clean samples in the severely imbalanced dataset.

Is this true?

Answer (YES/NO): NO